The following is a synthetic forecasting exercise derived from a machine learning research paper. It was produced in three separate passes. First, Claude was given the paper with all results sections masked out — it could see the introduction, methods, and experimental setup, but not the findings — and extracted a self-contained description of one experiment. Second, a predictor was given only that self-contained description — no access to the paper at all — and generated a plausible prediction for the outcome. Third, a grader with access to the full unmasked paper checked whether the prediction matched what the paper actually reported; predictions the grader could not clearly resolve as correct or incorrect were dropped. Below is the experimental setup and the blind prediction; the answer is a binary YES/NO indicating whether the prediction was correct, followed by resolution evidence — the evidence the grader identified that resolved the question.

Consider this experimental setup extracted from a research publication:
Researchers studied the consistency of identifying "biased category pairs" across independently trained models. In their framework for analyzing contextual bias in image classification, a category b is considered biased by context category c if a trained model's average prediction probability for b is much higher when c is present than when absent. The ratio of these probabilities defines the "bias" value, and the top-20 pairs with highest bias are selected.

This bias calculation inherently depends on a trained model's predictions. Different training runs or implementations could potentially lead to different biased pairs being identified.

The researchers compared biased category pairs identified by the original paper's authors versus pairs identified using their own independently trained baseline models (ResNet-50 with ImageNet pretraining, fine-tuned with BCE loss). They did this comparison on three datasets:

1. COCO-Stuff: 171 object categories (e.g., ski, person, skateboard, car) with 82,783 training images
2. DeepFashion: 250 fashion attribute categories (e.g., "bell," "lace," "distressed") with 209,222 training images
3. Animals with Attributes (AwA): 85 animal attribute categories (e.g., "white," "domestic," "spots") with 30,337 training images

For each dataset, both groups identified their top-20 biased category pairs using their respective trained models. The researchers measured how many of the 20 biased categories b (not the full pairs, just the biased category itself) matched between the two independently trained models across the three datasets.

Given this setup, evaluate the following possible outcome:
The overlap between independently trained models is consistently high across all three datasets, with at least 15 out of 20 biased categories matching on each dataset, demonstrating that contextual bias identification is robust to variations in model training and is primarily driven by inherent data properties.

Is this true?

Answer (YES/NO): NO